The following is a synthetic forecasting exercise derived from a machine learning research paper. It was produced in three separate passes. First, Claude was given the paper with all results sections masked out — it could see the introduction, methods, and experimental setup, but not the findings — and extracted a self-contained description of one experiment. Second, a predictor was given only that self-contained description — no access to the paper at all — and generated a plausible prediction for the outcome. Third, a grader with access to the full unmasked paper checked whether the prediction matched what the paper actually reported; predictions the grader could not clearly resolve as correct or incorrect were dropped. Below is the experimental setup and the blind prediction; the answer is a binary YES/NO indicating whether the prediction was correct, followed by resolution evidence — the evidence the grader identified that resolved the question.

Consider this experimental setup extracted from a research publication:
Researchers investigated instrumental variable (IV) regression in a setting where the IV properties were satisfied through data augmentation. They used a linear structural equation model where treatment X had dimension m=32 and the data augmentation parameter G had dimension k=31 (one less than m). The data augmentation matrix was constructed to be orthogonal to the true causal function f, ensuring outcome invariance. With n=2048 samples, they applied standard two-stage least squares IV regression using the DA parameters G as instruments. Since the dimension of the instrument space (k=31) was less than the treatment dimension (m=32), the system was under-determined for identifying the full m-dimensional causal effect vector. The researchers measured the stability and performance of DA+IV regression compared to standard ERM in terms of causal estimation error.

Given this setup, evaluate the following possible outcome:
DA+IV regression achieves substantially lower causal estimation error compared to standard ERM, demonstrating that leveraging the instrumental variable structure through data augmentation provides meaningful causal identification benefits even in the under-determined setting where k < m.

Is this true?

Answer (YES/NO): NO